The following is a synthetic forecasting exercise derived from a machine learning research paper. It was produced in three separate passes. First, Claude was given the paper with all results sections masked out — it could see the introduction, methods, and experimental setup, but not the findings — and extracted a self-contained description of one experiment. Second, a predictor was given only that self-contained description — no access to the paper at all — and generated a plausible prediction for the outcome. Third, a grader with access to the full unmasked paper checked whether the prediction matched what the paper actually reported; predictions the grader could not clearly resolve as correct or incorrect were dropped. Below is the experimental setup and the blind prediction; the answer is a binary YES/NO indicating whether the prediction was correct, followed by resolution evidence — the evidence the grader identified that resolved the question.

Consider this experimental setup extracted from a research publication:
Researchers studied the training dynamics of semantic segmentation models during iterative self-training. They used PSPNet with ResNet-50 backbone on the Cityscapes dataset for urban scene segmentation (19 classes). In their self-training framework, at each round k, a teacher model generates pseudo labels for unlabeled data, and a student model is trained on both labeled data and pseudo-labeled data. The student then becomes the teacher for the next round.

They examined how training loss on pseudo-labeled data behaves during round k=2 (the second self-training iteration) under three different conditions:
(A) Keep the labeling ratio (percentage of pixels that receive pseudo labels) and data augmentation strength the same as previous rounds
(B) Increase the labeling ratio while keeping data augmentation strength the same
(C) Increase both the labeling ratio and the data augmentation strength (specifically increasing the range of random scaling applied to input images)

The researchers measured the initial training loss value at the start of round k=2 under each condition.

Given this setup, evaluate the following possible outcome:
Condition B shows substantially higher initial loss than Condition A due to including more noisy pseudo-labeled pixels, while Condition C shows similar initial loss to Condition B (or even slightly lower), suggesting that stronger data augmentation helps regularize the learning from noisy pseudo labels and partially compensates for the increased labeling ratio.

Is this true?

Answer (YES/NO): NO